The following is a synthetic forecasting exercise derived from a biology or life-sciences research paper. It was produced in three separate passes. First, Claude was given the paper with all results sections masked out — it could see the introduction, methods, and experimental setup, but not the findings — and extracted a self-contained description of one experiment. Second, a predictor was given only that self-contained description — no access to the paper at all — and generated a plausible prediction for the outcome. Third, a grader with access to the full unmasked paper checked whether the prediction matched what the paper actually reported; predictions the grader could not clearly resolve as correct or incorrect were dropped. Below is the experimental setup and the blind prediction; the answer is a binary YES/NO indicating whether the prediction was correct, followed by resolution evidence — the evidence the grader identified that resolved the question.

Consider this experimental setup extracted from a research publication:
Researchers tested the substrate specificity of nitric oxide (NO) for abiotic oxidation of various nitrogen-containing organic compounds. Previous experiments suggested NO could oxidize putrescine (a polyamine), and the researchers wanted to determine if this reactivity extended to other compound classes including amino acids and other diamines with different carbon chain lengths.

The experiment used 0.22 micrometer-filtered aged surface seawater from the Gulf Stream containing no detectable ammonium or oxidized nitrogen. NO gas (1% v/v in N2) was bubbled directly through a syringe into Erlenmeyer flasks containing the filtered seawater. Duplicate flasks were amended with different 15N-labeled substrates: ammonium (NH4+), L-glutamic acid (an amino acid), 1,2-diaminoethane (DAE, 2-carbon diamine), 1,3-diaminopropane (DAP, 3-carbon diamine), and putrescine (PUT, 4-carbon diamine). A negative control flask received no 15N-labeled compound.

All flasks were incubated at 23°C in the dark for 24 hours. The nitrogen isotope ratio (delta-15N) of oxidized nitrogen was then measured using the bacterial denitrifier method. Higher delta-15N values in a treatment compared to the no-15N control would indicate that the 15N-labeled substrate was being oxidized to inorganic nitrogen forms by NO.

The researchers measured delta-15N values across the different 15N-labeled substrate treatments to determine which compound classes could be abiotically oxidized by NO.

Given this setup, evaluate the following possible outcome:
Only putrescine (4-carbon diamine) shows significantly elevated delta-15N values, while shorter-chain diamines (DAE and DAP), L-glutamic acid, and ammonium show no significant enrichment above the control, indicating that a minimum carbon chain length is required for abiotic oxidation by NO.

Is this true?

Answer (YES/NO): NO